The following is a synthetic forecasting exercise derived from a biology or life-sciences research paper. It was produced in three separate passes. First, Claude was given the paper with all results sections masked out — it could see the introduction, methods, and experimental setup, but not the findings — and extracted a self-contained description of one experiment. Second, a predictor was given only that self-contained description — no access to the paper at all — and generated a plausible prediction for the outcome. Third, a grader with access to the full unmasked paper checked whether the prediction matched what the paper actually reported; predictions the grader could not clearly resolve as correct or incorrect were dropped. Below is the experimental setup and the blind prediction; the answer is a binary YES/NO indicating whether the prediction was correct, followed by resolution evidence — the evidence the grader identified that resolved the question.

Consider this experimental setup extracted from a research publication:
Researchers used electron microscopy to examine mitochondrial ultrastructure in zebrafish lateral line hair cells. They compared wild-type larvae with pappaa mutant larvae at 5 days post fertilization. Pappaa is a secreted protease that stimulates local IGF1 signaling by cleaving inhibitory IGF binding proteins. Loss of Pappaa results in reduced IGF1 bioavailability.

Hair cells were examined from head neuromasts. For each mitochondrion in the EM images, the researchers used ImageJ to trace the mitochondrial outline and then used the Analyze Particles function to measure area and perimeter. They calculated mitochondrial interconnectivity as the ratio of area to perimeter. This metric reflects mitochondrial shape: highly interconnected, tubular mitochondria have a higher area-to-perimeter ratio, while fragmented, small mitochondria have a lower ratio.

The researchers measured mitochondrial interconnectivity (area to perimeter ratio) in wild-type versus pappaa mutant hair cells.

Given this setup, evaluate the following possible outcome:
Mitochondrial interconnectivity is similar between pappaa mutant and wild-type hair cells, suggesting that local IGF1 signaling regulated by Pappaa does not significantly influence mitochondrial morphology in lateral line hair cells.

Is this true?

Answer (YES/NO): NO